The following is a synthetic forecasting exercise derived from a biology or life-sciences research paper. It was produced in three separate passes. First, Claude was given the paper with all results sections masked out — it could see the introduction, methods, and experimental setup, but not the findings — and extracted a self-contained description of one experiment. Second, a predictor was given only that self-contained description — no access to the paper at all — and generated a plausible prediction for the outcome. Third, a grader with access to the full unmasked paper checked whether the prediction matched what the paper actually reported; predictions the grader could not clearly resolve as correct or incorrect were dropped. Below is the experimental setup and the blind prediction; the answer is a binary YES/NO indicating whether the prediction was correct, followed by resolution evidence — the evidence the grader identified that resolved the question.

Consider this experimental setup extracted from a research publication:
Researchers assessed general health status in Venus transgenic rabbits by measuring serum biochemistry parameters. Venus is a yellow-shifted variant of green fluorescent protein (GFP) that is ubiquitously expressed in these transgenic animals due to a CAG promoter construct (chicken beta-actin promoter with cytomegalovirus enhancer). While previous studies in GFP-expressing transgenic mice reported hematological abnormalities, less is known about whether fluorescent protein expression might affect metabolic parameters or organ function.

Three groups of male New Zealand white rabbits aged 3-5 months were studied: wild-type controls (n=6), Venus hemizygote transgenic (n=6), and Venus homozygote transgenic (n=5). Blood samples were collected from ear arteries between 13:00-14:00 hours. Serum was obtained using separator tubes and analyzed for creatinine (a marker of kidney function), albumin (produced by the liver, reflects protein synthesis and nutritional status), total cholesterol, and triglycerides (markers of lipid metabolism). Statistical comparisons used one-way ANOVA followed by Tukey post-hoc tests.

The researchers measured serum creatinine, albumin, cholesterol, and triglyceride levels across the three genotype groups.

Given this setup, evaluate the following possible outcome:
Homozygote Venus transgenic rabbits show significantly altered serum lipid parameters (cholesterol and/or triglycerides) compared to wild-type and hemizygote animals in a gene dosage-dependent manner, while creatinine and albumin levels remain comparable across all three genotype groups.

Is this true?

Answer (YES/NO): NO